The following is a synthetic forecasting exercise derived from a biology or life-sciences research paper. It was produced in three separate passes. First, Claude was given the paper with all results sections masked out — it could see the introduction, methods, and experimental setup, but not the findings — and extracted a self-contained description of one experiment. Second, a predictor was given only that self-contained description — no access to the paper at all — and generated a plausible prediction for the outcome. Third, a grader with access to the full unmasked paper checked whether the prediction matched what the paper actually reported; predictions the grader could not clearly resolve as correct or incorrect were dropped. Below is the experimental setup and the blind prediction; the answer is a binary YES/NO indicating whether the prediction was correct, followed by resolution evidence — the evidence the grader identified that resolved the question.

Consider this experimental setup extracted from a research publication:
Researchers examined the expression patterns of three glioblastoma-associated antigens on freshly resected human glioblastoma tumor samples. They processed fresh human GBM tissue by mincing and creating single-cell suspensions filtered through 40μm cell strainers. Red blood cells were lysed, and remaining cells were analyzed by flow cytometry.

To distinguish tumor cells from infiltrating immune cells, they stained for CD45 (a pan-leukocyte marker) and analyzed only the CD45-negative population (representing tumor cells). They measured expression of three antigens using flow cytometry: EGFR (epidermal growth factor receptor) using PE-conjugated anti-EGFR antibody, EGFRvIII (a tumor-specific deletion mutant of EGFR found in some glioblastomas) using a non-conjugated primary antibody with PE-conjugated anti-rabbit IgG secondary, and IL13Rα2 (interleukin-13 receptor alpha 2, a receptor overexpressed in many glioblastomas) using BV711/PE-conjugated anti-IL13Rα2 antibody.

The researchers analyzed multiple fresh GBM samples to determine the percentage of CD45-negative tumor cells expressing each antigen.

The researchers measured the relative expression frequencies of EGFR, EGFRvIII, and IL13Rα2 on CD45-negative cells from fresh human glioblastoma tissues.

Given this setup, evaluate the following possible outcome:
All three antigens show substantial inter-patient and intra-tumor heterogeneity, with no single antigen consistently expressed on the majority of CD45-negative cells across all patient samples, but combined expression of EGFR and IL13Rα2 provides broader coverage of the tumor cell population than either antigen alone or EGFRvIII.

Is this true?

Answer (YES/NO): YES